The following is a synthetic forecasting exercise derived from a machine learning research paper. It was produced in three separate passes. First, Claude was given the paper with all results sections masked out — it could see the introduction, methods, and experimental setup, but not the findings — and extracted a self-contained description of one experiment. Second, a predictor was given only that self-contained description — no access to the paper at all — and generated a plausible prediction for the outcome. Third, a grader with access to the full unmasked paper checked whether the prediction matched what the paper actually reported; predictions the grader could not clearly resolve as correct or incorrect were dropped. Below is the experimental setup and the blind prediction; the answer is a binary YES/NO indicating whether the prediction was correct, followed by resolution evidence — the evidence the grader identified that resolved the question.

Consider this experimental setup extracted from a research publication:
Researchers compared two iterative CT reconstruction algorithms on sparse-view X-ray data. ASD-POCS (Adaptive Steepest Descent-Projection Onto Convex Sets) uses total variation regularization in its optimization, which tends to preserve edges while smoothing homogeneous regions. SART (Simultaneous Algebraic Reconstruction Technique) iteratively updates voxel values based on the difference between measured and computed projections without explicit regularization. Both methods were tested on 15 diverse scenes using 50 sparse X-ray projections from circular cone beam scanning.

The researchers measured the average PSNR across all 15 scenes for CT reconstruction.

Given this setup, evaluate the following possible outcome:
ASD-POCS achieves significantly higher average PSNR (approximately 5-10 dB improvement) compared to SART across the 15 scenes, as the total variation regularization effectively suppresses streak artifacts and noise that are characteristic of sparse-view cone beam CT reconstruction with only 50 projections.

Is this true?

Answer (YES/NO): NO